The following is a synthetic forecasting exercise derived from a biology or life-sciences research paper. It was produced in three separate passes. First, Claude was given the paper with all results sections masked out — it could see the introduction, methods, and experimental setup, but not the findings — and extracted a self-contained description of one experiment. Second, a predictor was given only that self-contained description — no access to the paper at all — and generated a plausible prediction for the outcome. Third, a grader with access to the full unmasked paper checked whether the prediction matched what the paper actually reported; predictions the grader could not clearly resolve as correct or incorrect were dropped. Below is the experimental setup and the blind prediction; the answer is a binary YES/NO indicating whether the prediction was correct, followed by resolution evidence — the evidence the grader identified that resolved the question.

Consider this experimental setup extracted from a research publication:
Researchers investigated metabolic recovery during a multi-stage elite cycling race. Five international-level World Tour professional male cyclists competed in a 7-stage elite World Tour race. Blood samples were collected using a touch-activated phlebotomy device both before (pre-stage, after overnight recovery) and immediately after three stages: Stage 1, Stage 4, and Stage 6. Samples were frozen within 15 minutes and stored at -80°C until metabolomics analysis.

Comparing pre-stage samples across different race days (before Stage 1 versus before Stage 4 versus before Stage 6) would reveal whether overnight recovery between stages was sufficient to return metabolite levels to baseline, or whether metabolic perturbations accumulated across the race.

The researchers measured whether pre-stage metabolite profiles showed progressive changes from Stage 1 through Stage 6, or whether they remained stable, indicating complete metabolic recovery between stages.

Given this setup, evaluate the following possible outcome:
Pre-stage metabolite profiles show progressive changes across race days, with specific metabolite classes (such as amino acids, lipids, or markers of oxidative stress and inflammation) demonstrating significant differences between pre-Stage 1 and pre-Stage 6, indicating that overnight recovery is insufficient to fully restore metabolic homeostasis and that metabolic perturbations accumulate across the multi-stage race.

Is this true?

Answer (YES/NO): YES